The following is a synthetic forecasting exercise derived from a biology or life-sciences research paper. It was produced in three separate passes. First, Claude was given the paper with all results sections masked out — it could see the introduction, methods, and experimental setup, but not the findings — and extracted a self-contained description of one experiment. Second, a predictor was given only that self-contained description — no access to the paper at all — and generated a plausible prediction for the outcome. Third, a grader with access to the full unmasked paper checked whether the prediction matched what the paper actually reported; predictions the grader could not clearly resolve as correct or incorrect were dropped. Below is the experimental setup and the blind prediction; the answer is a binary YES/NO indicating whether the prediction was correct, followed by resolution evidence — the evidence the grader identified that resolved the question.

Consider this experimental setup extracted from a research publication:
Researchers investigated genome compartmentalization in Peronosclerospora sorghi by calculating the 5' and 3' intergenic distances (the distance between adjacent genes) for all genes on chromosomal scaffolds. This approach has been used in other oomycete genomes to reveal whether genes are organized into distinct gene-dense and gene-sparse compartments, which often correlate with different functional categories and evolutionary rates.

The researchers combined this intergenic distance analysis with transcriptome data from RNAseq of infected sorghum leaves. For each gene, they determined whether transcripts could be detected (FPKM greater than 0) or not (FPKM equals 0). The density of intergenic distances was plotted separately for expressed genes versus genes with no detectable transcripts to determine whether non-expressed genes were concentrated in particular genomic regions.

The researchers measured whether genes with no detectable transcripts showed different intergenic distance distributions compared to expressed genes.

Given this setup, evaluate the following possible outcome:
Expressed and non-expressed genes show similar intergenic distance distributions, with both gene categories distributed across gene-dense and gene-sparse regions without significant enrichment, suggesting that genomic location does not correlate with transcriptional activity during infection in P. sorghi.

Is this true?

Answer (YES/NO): YES